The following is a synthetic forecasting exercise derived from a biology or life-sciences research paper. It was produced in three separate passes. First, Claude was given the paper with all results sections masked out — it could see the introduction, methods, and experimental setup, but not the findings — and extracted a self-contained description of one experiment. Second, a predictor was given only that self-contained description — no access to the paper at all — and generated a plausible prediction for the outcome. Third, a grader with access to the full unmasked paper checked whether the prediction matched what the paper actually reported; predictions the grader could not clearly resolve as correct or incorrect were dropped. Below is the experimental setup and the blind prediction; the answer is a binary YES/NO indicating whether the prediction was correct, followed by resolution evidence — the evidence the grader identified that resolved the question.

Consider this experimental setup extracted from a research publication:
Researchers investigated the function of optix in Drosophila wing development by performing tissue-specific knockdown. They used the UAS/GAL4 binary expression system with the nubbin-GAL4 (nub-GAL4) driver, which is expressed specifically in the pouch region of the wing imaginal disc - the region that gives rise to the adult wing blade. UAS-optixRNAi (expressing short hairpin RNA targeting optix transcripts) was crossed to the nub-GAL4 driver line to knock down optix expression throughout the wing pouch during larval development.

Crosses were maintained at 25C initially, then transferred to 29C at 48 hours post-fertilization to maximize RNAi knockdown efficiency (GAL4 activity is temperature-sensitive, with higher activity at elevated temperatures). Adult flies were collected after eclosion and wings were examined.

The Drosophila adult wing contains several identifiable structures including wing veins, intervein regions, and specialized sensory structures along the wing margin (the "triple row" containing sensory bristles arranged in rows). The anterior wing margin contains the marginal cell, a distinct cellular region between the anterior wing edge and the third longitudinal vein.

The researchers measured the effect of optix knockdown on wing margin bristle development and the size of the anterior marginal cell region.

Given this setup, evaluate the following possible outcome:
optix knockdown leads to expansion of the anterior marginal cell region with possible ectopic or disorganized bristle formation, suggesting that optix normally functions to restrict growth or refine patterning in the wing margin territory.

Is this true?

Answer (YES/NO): NO